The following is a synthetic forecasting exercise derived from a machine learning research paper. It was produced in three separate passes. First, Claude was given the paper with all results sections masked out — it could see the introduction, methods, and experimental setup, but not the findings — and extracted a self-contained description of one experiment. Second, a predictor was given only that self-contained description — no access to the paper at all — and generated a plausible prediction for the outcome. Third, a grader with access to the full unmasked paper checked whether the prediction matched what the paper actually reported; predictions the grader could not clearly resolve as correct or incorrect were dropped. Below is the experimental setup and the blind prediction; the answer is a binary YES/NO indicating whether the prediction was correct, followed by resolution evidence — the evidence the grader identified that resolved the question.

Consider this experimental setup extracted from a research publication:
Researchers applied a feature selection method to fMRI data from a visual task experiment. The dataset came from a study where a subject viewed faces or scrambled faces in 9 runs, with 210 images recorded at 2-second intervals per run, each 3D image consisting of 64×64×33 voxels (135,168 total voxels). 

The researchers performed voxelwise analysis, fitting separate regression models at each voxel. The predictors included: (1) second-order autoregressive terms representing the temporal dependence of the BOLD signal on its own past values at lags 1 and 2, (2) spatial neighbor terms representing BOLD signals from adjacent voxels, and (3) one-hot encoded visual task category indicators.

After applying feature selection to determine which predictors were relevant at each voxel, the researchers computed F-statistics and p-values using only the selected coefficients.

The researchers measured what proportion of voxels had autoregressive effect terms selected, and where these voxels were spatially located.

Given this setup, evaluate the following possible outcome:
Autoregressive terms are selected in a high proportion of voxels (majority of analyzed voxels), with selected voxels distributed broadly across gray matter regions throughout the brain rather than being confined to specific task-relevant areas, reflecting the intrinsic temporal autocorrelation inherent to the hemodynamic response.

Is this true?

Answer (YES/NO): NO